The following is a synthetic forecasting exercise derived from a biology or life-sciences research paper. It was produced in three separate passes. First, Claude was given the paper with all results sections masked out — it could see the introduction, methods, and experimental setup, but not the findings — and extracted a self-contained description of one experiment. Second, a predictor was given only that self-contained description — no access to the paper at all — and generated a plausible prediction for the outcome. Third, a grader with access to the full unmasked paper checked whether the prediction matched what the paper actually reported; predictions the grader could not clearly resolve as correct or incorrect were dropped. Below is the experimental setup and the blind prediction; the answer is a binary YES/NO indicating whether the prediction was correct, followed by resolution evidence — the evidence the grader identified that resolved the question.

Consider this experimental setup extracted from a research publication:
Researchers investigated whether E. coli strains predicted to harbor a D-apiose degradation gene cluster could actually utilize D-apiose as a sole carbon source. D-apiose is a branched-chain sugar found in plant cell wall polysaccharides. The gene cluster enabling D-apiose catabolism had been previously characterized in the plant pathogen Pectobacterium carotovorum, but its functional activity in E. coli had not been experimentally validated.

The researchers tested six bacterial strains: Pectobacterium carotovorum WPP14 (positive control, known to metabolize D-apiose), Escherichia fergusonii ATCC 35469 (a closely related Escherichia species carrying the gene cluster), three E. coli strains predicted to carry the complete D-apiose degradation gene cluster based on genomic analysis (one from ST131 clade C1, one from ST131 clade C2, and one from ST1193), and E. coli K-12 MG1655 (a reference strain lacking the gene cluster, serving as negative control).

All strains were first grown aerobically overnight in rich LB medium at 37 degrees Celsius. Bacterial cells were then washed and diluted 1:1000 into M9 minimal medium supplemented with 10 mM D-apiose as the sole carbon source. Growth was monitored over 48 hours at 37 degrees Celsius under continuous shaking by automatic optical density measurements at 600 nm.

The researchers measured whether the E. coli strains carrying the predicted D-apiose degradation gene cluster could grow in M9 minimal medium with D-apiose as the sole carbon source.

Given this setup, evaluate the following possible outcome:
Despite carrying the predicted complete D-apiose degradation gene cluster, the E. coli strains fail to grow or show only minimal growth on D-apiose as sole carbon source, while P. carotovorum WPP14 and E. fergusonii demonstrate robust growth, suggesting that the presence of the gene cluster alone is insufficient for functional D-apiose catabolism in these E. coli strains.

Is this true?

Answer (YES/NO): NO